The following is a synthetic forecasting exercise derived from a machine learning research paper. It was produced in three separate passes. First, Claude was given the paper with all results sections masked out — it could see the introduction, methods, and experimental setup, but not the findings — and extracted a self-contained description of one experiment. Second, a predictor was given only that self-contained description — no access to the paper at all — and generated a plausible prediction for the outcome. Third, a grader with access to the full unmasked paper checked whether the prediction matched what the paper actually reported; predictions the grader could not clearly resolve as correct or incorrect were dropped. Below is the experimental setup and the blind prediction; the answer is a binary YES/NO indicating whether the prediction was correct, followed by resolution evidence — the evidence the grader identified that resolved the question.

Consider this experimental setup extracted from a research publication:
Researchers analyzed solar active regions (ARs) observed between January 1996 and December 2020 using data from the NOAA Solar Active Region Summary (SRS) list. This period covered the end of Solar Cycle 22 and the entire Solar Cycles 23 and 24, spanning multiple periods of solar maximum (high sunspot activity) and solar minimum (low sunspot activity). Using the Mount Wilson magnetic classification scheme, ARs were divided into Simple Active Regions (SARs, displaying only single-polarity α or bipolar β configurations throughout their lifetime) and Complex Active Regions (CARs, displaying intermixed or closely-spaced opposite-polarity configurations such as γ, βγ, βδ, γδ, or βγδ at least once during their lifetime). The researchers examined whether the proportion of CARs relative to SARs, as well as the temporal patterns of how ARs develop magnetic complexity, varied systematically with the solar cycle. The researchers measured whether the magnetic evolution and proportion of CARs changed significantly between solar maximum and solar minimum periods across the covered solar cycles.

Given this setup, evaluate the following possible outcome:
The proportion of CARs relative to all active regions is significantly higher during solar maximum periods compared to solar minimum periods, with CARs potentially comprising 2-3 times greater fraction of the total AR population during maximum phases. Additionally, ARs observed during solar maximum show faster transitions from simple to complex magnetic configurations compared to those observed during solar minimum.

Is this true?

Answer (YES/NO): NO